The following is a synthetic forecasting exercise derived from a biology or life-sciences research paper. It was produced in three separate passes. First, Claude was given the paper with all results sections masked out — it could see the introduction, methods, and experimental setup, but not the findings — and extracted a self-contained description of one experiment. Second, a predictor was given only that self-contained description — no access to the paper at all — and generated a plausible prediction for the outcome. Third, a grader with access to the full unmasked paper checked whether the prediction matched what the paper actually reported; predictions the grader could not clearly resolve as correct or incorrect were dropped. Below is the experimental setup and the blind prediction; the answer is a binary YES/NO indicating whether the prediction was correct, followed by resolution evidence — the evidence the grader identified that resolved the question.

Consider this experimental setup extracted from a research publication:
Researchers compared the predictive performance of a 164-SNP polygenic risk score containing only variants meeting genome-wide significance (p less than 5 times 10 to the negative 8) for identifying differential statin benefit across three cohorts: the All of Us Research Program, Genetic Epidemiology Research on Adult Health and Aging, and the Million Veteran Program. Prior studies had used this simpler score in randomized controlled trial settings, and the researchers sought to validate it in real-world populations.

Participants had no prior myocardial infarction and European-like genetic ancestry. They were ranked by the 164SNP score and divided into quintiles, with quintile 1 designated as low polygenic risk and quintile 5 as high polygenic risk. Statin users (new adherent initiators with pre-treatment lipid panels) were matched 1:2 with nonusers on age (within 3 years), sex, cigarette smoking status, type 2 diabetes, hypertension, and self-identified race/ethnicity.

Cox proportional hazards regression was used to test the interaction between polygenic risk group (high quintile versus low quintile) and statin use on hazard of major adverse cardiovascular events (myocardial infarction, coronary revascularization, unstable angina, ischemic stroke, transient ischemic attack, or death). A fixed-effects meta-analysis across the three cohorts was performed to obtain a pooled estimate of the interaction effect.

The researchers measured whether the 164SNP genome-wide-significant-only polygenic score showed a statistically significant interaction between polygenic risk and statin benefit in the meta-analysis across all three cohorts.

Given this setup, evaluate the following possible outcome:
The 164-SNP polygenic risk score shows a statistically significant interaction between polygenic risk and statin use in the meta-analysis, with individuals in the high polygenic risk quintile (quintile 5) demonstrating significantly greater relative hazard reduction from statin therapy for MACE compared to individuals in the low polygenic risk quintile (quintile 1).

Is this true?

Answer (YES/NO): NO